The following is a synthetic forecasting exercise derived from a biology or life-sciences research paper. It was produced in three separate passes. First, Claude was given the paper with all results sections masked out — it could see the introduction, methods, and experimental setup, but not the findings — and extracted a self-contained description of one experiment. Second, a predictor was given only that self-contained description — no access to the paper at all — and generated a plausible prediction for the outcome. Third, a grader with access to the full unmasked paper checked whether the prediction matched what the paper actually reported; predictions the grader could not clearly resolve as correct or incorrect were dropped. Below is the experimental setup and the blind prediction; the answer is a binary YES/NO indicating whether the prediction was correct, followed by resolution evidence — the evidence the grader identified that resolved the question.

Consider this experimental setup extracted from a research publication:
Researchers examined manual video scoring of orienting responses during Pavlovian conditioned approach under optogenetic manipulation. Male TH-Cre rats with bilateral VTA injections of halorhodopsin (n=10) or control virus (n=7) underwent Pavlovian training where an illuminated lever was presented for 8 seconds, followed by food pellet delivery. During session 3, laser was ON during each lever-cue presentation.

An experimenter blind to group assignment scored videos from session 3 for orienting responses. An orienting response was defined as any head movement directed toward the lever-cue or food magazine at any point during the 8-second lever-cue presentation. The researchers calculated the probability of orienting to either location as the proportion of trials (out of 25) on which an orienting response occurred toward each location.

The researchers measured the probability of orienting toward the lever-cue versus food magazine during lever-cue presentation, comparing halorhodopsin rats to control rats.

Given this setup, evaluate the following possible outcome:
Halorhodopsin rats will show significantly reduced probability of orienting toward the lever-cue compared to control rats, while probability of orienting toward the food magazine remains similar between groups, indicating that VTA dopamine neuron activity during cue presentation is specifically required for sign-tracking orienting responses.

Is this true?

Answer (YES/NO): YES